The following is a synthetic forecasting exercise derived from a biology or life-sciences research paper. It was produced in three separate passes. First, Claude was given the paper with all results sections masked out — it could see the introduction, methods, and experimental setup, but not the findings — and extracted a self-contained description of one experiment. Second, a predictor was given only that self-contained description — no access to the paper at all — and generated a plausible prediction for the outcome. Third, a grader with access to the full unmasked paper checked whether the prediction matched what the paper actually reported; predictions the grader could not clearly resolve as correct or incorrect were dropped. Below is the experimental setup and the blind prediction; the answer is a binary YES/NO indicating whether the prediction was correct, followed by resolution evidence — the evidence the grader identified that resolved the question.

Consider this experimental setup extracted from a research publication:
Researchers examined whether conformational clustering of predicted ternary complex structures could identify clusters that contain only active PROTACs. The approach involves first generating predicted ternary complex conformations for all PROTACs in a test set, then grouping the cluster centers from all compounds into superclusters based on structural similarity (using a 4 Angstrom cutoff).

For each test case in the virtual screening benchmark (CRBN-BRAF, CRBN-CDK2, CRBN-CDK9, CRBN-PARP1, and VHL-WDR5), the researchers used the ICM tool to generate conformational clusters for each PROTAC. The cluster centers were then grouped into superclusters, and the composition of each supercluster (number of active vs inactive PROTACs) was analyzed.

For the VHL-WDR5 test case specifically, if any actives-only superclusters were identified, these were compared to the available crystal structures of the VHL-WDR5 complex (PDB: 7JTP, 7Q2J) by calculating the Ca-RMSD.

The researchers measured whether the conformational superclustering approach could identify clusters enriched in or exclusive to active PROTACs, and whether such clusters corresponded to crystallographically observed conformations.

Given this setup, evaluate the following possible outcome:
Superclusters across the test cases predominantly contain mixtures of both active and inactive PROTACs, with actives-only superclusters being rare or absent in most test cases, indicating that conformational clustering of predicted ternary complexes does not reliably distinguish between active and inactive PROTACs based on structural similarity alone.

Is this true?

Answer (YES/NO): NO